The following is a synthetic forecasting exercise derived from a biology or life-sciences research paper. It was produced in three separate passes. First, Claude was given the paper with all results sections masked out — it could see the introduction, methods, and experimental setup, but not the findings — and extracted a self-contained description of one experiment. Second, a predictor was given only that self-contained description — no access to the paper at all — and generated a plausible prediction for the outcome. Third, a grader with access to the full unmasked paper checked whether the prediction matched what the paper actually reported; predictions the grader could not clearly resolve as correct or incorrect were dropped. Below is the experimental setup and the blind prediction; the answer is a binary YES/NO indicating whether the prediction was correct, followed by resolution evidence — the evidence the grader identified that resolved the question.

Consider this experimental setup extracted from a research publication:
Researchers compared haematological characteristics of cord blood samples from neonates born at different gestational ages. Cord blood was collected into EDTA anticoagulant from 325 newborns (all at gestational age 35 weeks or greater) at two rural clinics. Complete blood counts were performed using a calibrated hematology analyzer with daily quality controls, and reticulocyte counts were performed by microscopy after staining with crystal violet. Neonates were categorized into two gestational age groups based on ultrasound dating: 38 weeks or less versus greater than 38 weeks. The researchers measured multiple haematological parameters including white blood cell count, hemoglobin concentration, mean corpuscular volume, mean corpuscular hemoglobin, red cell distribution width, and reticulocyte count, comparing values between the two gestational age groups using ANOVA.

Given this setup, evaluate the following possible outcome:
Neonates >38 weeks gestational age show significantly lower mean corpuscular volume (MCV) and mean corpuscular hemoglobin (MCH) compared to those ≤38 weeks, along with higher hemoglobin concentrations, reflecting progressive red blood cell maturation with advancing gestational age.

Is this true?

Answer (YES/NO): NO